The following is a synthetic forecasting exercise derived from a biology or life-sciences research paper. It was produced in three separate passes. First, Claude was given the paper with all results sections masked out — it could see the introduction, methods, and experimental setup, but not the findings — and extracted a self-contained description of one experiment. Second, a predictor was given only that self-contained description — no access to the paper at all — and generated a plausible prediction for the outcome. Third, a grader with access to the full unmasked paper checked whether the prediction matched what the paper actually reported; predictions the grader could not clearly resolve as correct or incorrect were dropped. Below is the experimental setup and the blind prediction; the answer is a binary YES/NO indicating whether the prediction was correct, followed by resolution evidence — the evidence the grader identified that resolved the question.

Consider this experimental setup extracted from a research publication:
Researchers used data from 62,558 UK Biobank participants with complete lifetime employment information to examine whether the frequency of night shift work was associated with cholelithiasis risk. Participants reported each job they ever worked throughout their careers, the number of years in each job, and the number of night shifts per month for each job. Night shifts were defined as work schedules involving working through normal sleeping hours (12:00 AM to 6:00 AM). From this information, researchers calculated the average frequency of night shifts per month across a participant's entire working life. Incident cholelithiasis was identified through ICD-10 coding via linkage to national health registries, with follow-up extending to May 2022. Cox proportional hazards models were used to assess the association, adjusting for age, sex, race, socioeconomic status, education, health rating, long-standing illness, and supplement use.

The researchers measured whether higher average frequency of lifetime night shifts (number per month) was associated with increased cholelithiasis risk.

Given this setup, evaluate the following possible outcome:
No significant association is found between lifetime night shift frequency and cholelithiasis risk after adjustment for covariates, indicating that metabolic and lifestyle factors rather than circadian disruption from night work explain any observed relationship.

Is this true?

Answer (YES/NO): NO